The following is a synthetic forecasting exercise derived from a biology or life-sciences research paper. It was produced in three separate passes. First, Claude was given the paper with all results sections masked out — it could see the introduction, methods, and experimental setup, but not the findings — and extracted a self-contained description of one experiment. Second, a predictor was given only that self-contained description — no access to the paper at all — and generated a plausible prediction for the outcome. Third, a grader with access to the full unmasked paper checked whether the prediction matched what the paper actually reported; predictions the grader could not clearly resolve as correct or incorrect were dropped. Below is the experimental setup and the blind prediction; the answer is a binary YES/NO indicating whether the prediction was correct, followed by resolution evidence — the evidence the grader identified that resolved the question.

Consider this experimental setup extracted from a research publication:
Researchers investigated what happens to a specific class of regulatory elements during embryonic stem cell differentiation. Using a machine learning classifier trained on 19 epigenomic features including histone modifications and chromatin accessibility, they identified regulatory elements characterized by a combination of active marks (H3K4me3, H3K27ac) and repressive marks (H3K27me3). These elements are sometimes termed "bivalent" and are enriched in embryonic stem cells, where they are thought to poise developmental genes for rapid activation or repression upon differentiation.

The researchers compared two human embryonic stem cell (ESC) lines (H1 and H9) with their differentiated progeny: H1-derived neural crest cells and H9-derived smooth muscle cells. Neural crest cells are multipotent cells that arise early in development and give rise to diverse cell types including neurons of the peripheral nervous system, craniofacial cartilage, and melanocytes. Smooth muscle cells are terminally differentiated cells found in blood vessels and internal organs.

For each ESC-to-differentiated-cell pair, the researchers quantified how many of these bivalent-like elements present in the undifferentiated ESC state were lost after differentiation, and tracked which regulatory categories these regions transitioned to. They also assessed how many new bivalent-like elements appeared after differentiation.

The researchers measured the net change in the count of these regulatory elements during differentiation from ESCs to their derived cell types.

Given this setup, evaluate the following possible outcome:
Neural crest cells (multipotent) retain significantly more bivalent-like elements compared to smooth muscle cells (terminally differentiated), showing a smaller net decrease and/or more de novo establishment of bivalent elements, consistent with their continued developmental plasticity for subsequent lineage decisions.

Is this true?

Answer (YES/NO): NO